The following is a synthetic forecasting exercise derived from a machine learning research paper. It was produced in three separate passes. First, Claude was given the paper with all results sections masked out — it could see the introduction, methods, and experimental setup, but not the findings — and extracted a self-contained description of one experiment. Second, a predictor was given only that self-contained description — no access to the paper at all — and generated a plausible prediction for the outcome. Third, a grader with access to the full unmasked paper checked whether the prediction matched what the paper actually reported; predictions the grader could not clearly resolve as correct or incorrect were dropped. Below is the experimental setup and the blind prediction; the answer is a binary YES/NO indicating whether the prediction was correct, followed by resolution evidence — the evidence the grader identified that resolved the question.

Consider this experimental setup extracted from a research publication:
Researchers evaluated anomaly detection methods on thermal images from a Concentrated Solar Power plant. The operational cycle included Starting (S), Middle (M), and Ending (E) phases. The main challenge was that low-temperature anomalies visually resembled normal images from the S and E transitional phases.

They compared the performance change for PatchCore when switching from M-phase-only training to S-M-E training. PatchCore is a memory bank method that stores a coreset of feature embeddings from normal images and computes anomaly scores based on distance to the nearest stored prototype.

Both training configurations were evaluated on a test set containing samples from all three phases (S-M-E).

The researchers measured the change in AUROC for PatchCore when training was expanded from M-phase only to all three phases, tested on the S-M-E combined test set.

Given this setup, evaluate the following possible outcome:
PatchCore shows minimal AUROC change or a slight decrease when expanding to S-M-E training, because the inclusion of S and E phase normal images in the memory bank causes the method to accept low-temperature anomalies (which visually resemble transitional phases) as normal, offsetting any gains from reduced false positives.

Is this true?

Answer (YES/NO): NO